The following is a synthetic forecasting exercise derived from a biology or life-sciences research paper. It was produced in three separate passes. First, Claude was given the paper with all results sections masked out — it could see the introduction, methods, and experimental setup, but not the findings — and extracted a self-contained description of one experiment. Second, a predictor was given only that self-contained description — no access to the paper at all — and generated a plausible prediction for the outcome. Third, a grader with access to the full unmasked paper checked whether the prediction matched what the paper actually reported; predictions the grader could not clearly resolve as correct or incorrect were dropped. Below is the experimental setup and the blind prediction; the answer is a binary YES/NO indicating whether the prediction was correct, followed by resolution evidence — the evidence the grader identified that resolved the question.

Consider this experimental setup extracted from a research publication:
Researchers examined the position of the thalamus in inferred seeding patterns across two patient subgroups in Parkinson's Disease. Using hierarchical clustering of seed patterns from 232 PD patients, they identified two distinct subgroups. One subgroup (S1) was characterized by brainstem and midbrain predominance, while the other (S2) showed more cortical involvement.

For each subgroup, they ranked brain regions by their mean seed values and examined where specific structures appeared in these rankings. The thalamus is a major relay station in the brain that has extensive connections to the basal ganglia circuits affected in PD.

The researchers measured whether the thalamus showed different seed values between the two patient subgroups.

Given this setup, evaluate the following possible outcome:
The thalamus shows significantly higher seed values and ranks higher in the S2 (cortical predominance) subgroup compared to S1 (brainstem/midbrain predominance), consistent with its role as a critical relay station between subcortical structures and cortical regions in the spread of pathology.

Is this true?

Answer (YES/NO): NO